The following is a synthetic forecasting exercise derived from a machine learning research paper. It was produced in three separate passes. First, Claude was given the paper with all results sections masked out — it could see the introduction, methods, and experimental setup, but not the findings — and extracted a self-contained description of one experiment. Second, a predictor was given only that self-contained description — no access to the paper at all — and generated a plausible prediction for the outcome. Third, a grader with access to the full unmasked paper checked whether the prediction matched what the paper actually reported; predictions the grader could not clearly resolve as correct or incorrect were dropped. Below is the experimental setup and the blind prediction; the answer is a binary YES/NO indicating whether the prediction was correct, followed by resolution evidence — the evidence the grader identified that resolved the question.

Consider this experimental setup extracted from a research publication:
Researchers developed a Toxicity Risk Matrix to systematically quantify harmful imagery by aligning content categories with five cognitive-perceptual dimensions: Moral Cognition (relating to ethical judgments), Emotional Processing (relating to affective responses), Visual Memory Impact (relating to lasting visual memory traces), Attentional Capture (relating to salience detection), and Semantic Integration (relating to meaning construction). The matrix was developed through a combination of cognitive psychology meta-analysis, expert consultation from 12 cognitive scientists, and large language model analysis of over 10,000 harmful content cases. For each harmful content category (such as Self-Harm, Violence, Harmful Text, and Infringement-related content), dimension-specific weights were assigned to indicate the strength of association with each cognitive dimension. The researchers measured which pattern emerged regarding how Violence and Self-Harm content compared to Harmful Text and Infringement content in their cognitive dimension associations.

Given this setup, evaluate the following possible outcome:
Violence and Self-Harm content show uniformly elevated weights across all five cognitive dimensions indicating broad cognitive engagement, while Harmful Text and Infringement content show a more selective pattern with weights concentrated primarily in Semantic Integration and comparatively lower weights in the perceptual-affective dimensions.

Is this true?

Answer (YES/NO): NO